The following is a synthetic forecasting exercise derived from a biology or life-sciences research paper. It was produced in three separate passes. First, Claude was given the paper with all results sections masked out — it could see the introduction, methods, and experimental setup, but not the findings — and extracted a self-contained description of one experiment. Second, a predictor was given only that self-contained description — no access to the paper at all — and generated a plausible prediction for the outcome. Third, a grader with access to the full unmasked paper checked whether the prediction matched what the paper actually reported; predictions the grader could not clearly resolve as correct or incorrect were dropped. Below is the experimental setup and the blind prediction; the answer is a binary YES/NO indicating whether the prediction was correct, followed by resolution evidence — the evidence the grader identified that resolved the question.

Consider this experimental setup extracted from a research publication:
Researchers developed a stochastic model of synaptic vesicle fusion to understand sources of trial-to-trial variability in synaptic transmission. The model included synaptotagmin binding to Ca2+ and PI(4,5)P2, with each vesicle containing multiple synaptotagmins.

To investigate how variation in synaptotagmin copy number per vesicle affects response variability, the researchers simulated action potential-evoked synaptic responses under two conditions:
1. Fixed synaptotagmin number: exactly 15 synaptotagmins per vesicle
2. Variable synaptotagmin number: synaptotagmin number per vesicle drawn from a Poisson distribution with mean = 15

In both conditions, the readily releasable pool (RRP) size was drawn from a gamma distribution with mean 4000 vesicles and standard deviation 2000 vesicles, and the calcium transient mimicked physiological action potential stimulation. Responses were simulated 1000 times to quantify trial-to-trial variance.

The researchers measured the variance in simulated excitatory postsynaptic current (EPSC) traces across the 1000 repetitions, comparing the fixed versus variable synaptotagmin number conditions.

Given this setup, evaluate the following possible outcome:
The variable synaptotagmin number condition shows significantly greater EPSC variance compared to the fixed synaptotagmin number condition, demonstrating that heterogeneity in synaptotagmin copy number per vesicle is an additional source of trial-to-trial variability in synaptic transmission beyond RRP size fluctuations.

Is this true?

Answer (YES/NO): NO